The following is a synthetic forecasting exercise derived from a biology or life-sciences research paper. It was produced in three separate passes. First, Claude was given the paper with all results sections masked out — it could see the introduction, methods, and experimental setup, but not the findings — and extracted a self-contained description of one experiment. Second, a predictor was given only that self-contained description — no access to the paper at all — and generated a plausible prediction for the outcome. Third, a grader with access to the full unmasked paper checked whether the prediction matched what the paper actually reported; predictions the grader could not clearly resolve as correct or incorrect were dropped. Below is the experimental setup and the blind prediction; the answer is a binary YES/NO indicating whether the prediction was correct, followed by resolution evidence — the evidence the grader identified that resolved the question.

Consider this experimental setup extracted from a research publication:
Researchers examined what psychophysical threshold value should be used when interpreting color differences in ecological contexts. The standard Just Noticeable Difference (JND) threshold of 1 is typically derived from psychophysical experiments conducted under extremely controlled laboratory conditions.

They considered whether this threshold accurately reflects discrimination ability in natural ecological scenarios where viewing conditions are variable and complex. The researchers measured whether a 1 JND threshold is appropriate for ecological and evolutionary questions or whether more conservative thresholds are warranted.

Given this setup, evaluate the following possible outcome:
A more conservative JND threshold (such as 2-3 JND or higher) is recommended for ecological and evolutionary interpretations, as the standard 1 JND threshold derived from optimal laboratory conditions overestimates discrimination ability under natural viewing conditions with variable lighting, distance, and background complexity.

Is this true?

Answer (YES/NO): YES